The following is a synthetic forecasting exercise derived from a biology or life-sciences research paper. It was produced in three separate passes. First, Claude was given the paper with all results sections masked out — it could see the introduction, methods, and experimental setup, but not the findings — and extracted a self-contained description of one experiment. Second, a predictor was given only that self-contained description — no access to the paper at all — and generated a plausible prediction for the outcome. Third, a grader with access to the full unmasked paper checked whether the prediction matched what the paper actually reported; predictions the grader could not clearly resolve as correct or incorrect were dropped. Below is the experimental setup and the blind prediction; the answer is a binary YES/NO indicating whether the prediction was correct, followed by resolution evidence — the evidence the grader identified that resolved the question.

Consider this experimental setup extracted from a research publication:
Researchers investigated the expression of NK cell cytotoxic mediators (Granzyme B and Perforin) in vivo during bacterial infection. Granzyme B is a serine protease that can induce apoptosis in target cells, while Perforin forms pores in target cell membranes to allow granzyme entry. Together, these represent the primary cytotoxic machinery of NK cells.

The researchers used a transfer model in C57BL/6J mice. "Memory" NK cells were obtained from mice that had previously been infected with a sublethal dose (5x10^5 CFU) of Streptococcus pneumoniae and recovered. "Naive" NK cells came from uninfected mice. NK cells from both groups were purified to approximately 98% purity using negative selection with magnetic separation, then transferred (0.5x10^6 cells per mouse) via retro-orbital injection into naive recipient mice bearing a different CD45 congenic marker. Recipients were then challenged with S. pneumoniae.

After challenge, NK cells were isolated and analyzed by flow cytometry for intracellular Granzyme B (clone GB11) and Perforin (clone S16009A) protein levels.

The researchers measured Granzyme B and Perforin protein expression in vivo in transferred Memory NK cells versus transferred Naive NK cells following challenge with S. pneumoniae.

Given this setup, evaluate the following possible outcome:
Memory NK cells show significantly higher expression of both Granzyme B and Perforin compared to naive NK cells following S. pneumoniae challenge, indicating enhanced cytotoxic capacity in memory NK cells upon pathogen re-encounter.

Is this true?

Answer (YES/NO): YES